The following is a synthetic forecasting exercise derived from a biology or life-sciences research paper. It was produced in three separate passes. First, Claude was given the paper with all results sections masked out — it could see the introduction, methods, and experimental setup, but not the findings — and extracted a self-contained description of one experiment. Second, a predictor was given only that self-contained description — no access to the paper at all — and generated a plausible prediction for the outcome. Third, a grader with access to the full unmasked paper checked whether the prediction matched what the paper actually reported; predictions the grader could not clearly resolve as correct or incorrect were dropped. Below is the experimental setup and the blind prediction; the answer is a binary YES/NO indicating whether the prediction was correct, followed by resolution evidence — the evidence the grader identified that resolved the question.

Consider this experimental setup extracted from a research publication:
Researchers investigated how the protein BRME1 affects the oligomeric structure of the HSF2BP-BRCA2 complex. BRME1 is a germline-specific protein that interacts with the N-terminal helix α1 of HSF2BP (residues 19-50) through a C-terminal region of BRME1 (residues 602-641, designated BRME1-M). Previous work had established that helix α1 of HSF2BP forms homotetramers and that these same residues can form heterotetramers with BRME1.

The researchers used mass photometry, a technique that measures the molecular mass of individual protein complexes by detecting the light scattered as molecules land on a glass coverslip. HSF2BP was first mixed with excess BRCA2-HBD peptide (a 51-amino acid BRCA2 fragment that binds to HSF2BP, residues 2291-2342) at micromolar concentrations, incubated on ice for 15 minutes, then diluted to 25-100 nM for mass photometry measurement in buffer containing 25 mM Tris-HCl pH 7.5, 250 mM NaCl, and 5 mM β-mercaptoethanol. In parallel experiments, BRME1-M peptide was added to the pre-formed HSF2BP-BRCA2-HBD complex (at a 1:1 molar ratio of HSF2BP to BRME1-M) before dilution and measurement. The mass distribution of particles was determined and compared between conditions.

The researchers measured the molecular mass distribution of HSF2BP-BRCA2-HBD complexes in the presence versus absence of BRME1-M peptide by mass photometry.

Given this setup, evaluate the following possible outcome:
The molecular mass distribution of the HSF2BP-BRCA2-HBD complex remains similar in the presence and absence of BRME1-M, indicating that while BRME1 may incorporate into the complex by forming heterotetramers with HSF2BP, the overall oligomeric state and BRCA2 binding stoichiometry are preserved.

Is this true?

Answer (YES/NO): NO